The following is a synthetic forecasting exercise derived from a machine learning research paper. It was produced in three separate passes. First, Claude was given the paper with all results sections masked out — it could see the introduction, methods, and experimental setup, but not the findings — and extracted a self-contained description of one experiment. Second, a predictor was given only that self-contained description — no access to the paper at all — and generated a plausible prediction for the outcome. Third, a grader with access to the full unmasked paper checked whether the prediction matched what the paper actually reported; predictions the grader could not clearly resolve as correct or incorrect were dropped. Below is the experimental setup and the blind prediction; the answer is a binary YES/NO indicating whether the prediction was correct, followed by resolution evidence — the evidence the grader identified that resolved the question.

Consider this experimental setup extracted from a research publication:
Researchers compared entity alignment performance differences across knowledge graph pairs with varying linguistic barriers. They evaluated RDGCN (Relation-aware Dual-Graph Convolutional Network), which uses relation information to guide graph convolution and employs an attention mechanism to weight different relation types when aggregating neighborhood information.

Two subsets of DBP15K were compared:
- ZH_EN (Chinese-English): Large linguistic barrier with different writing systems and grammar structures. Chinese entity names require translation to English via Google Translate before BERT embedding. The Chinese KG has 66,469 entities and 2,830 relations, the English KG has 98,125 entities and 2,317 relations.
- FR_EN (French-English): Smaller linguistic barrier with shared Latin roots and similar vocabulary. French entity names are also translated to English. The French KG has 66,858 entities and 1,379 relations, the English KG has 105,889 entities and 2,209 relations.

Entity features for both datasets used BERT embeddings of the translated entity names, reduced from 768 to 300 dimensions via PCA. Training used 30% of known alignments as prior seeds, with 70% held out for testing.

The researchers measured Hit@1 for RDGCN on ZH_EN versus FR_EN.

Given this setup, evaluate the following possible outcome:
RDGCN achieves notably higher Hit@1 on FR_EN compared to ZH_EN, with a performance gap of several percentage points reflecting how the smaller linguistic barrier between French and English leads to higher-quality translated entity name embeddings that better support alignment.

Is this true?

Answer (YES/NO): YES